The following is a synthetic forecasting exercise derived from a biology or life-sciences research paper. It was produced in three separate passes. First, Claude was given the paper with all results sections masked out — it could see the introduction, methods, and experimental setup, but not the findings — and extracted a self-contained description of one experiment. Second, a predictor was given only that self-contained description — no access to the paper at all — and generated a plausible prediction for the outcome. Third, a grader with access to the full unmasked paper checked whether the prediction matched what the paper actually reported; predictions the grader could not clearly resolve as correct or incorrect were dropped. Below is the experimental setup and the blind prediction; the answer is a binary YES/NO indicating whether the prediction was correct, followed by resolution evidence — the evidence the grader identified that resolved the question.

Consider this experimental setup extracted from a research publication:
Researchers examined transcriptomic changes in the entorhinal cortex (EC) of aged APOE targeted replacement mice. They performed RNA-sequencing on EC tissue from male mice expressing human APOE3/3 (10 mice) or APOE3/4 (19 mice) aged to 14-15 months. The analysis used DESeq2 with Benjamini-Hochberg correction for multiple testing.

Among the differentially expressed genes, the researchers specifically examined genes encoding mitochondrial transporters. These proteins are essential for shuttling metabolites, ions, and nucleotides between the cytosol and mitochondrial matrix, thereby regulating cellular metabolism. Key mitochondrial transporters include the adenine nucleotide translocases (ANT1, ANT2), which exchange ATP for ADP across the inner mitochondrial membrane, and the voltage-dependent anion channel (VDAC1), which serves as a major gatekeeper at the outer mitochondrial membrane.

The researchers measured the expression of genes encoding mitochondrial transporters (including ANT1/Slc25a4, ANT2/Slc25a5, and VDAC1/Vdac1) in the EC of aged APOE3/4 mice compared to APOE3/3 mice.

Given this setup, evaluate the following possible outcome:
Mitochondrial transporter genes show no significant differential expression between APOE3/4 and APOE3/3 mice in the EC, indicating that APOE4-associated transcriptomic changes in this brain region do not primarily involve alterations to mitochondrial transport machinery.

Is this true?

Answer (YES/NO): NO